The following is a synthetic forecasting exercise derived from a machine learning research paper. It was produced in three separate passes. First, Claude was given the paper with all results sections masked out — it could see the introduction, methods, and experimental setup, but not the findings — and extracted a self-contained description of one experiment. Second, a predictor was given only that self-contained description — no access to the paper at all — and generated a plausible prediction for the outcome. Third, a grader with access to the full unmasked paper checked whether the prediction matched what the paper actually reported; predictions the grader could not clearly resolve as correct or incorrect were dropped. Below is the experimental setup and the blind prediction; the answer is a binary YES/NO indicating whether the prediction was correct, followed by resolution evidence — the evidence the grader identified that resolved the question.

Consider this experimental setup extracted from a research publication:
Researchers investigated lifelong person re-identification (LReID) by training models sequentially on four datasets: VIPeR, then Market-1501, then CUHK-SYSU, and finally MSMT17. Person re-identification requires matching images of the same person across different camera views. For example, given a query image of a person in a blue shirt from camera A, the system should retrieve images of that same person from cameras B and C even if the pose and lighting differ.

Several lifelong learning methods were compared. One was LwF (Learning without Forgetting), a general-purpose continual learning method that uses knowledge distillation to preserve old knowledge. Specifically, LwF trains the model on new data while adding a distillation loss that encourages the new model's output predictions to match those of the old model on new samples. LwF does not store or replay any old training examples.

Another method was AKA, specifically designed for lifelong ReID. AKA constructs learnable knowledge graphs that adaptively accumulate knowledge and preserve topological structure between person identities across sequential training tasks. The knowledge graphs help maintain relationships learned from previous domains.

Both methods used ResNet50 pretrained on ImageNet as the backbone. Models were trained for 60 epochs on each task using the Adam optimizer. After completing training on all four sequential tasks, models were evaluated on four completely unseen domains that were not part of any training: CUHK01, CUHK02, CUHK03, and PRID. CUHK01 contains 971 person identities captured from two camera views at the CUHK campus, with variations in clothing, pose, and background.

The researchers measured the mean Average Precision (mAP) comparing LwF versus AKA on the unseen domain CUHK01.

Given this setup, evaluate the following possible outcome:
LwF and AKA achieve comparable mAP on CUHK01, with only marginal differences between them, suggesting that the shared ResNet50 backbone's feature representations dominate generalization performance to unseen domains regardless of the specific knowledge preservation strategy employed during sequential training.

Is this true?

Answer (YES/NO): NO